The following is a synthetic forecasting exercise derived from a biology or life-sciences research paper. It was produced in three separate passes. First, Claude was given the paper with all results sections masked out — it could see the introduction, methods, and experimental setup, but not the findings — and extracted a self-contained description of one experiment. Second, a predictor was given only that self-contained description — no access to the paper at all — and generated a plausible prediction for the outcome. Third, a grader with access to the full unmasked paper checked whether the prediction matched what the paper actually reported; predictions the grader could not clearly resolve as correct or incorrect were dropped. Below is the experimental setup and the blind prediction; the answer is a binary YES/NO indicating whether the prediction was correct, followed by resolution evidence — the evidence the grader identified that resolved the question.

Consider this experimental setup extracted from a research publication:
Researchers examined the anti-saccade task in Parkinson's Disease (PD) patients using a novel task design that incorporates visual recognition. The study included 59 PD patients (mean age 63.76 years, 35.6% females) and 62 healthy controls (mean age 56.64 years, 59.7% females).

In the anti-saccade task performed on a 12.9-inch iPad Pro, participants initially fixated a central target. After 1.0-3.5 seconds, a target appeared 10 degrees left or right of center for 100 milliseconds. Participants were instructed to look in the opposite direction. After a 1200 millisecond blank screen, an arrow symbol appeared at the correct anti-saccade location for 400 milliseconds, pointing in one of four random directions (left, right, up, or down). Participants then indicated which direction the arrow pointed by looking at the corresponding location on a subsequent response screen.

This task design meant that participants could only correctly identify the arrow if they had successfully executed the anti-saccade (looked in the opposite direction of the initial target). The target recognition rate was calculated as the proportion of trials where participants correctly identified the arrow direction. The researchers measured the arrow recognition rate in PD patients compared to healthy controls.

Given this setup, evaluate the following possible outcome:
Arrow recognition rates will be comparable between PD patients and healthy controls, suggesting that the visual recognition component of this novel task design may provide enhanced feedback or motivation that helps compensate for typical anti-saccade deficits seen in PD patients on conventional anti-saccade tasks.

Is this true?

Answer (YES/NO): NO